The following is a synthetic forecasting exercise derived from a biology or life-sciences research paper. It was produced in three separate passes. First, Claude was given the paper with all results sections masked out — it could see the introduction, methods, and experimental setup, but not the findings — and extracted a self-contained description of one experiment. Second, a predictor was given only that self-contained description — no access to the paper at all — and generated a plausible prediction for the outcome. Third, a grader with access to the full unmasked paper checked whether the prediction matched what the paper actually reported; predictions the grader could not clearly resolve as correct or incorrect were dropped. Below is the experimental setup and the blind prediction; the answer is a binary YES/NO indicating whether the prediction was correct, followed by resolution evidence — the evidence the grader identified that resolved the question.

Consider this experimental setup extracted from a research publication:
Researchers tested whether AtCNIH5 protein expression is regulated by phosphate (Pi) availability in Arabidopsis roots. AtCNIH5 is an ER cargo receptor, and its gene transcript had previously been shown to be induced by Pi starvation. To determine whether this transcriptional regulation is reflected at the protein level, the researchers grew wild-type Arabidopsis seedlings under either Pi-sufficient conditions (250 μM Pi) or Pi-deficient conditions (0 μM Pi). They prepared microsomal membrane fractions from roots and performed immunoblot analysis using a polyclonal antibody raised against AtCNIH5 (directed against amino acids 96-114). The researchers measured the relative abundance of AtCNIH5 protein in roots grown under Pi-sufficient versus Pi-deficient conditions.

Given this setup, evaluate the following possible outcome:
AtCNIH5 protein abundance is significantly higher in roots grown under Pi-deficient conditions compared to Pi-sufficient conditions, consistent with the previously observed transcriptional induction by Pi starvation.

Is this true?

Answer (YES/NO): YES